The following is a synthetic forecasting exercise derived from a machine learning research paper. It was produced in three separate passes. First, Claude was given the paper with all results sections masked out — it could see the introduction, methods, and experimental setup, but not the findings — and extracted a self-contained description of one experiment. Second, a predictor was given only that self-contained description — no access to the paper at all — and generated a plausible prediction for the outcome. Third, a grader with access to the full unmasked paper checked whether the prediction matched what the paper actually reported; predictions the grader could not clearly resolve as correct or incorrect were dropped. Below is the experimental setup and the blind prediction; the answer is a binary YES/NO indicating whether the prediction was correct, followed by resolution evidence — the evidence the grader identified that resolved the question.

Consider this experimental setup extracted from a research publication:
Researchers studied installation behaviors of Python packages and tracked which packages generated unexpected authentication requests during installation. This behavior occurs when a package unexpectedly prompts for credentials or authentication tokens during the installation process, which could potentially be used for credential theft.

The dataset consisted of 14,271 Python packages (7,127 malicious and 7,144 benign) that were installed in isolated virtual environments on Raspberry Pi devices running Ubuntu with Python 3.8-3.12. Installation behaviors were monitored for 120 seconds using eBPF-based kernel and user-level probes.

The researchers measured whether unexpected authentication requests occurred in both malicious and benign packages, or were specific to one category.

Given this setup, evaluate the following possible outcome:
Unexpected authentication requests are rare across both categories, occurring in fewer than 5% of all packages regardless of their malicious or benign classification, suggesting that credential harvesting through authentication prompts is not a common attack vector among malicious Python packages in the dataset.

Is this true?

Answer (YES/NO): NO